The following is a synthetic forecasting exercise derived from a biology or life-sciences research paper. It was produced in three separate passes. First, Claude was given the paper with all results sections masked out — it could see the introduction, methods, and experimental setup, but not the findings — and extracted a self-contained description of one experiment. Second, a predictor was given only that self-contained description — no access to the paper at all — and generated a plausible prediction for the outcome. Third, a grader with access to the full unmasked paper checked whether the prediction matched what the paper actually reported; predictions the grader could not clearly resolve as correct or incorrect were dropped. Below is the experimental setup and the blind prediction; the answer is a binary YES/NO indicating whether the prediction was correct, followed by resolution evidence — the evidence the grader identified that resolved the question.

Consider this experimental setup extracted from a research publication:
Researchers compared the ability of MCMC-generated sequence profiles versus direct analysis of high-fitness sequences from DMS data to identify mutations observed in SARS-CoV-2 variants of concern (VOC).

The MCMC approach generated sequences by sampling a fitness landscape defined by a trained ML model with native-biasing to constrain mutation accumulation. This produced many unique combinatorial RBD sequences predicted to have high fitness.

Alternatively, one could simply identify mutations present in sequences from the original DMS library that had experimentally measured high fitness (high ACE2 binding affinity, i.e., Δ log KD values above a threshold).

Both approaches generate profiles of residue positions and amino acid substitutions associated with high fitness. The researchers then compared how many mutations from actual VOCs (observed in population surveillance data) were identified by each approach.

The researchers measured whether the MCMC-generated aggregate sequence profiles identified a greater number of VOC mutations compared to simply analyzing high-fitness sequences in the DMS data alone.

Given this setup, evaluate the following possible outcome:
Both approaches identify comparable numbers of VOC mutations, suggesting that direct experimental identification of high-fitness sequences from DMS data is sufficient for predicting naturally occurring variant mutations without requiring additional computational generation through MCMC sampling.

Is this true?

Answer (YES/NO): NO